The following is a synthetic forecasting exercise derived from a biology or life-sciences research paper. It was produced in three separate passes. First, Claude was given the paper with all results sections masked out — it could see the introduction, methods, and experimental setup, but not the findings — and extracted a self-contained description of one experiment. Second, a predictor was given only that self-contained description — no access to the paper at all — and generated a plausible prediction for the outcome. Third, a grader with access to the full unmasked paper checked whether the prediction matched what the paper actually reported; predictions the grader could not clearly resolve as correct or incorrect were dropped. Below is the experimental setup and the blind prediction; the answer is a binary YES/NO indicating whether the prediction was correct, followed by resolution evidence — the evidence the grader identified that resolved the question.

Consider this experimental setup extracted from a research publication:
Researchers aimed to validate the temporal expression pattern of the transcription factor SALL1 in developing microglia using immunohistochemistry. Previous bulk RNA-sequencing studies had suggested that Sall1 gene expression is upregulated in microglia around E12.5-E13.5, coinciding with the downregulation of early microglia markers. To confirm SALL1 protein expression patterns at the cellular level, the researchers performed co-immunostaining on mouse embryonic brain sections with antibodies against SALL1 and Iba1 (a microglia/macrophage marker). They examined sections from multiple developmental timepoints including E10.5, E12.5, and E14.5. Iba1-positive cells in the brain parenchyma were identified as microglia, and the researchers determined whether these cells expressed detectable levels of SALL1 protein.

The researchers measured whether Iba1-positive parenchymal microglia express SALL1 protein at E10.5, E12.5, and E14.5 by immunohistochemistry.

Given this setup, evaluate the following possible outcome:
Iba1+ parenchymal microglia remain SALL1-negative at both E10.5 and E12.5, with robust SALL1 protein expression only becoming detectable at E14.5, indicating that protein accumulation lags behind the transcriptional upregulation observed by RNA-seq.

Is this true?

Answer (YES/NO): NO